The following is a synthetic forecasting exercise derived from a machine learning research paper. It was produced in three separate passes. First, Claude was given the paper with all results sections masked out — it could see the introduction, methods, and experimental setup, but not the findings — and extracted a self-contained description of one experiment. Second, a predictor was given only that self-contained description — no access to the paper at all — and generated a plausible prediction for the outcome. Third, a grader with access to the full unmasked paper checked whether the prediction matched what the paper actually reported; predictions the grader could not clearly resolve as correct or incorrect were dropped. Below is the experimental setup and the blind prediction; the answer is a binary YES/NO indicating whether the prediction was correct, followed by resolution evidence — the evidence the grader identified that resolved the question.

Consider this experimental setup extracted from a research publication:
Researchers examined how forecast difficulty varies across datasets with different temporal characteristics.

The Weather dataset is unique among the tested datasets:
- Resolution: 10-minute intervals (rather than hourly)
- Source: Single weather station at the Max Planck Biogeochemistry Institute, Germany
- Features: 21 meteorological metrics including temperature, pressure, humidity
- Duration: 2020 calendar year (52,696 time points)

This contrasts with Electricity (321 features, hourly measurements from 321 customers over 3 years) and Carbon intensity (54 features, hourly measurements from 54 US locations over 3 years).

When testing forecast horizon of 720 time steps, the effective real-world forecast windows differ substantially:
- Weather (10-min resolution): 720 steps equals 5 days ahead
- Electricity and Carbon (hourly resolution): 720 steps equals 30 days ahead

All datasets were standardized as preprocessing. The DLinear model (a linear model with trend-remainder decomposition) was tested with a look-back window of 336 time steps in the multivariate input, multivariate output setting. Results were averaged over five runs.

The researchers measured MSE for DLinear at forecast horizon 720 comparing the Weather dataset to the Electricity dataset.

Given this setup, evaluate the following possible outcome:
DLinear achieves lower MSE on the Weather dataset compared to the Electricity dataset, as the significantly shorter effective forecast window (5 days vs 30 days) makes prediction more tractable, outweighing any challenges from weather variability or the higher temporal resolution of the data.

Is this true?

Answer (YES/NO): NO